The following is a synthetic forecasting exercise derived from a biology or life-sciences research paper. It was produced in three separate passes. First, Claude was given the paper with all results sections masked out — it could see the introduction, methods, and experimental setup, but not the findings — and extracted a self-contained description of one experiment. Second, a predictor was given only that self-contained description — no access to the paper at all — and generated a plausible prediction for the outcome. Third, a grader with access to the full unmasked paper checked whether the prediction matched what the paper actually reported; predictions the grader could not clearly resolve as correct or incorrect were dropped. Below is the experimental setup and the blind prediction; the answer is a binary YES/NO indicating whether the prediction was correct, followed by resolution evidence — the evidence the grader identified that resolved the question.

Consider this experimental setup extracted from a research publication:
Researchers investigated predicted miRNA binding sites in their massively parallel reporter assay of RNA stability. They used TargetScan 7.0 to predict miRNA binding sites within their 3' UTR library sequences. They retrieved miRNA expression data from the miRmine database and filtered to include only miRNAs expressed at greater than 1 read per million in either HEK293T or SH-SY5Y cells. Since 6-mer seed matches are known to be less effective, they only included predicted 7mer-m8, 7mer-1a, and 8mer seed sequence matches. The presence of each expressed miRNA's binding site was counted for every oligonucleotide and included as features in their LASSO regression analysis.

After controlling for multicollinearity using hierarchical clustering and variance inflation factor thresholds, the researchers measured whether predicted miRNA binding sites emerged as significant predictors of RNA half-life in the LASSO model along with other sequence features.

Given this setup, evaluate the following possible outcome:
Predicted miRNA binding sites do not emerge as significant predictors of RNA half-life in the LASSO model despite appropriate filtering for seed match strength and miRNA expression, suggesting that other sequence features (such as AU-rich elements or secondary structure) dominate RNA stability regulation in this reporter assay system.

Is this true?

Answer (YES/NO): YES